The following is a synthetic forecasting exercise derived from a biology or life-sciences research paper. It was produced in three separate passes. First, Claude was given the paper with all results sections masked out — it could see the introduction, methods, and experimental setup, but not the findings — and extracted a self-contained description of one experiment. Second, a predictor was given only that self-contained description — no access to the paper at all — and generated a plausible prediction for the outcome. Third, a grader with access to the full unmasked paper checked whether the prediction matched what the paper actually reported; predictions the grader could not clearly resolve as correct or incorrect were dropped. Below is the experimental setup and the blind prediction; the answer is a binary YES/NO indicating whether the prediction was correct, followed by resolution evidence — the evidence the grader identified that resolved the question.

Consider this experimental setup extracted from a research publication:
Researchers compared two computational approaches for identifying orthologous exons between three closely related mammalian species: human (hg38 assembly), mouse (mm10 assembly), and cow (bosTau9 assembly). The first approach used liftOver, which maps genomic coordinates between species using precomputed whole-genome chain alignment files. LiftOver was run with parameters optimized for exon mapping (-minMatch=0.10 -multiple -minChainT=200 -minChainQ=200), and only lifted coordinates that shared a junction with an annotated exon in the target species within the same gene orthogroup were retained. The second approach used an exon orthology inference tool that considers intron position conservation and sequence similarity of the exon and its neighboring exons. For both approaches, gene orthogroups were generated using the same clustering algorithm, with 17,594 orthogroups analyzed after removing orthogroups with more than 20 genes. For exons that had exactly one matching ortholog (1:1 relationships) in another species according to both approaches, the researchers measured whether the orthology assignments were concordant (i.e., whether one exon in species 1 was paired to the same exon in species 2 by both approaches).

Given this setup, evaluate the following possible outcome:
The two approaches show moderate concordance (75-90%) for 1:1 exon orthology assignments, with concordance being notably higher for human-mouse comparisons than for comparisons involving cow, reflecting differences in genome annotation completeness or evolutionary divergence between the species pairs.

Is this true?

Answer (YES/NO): NO